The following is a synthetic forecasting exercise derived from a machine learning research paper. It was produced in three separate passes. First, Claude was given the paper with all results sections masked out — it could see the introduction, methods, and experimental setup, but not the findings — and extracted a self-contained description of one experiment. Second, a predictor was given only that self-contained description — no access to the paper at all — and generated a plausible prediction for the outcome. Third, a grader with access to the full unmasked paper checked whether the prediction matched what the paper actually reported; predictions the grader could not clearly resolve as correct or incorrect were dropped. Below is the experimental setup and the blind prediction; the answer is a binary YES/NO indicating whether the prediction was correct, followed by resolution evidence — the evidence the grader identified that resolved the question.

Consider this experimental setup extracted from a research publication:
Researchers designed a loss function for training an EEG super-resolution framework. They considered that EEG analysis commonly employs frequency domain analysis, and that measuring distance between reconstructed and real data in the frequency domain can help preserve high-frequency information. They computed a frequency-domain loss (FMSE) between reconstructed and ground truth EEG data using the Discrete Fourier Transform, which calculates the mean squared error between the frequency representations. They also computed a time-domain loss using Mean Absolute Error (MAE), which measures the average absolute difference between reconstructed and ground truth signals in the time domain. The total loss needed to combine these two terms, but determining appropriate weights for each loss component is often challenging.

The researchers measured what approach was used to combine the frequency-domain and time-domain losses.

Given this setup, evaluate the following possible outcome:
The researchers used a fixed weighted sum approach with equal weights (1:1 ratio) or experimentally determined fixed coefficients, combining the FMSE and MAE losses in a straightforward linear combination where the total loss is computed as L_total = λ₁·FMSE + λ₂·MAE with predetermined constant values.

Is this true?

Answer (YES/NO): NO